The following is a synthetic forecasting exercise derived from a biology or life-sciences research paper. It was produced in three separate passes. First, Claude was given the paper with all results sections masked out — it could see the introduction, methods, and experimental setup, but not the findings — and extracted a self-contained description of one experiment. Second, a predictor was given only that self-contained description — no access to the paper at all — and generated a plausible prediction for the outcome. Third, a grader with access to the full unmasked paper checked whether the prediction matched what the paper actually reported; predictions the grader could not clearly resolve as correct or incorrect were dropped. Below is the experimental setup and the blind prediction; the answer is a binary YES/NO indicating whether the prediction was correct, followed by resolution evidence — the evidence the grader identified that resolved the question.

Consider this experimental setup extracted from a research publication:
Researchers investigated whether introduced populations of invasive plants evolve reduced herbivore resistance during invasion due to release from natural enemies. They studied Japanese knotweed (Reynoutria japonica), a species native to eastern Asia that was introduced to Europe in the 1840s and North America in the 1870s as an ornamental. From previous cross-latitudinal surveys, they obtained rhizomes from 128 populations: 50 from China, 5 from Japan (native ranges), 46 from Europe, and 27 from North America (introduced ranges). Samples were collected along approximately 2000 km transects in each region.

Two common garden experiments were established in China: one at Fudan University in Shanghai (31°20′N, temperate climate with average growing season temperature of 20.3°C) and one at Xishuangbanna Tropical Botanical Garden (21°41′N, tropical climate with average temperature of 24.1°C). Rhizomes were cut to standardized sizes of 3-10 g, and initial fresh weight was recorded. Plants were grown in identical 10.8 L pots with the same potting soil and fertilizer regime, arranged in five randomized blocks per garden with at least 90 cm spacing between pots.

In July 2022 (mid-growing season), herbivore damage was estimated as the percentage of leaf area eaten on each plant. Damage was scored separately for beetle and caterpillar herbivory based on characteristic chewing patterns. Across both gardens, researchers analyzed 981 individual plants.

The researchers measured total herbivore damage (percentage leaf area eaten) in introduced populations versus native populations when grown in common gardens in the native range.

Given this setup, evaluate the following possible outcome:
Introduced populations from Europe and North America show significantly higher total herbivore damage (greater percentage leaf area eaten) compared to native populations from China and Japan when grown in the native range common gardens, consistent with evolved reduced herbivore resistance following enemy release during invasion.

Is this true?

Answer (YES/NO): NO